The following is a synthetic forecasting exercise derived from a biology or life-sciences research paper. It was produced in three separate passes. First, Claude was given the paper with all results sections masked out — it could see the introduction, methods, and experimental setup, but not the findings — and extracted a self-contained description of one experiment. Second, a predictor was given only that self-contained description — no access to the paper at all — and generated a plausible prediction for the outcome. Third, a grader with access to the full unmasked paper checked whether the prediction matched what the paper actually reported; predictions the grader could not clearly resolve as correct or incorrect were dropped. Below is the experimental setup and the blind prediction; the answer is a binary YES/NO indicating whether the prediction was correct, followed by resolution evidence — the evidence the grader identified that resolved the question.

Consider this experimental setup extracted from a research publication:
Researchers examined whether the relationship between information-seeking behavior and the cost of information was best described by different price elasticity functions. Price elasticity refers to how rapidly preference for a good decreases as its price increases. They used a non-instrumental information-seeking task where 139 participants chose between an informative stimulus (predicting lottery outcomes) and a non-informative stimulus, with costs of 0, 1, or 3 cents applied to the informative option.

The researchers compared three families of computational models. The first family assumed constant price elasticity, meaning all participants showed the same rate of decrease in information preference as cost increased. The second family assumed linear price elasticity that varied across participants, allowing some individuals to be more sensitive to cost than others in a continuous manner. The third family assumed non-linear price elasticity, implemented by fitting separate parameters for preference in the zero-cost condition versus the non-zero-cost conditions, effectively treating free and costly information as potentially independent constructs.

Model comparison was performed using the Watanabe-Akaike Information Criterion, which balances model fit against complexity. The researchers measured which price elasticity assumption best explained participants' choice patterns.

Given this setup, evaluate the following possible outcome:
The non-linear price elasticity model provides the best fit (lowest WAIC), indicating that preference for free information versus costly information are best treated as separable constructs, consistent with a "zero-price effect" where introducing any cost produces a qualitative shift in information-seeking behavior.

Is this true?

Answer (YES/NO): YES